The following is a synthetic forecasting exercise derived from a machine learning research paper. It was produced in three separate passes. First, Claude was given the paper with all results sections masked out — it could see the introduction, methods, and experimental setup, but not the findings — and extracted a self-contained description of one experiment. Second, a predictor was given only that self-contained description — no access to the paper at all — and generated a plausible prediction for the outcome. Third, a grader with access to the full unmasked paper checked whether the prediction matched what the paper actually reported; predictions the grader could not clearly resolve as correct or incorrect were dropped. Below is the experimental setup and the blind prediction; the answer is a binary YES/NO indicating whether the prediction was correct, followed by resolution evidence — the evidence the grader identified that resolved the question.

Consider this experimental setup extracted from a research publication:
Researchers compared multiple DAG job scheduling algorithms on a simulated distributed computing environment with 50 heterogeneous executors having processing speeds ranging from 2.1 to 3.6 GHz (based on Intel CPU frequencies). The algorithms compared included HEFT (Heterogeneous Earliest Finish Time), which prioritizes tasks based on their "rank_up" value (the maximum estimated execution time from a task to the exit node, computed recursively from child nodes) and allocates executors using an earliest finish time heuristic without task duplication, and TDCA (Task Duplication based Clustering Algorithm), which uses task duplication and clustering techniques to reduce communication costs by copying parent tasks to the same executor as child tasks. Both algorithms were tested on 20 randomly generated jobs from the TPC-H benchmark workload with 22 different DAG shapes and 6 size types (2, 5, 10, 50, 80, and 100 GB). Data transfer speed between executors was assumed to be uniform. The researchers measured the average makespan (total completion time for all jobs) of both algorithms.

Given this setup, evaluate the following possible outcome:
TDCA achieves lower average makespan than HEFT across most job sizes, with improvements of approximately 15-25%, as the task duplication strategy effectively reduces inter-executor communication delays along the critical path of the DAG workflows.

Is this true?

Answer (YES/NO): NO